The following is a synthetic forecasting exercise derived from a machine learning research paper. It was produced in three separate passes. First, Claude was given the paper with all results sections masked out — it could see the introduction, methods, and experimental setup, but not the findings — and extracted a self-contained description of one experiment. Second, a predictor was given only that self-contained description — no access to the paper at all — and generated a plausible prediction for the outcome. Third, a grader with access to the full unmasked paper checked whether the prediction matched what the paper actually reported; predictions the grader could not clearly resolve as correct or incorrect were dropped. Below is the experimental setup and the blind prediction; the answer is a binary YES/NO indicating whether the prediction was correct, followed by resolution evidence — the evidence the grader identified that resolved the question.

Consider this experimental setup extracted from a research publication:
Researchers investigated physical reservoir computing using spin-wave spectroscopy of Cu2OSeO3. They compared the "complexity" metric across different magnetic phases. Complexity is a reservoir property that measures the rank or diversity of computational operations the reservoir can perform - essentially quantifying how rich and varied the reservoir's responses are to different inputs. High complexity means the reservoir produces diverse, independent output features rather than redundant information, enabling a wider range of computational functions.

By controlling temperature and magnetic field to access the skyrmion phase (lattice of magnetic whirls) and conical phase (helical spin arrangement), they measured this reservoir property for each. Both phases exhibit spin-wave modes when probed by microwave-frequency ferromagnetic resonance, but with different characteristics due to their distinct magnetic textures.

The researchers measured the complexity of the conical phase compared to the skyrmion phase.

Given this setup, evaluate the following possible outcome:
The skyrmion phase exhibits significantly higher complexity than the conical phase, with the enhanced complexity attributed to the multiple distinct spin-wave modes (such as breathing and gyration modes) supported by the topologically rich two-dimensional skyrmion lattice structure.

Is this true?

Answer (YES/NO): NO